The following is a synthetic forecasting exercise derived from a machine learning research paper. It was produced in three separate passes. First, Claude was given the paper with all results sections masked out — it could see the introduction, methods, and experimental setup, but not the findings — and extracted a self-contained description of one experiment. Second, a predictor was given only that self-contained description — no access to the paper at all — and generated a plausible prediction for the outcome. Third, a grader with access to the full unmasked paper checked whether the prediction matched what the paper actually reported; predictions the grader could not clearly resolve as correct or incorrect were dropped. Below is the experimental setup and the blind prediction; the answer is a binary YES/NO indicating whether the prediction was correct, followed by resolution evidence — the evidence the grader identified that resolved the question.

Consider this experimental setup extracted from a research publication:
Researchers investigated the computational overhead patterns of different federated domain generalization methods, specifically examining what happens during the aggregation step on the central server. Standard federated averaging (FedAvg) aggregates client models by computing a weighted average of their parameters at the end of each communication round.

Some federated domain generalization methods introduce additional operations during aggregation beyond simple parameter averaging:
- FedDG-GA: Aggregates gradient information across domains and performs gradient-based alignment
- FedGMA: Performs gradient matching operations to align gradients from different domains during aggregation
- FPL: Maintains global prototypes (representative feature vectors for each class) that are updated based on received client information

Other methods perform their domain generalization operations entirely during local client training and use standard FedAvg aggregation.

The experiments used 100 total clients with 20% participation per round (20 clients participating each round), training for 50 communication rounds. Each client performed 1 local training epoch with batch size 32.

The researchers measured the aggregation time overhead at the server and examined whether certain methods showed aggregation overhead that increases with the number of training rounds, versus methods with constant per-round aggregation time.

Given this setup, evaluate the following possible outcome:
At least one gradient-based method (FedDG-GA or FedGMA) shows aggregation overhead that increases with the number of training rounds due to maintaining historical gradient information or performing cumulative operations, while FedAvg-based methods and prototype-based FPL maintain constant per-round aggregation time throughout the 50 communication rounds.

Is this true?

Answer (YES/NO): NO